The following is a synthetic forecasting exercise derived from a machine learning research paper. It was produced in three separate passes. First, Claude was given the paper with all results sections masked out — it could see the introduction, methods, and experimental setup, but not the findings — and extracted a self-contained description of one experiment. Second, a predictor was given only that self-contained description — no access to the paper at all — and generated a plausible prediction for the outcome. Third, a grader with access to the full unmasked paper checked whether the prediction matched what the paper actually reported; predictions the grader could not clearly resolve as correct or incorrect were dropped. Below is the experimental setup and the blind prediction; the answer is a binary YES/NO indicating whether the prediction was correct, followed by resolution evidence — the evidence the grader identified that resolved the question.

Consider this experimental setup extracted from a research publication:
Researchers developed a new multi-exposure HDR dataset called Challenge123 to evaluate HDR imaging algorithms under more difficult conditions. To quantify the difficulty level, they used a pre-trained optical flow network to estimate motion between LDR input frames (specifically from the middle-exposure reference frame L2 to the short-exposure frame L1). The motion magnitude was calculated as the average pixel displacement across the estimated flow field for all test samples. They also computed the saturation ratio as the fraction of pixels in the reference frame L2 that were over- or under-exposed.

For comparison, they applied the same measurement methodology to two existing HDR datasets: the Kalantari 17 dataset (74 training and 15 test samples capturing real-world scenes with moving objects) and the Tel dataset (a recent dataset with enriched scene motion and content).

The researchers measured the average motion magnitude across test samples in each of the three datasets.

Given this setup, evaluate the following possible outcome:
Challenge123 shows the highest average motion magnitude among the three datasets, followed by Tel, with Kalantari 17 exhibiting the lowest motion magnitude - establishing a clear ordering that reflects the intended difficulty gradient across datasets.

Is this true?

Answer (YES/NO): NO